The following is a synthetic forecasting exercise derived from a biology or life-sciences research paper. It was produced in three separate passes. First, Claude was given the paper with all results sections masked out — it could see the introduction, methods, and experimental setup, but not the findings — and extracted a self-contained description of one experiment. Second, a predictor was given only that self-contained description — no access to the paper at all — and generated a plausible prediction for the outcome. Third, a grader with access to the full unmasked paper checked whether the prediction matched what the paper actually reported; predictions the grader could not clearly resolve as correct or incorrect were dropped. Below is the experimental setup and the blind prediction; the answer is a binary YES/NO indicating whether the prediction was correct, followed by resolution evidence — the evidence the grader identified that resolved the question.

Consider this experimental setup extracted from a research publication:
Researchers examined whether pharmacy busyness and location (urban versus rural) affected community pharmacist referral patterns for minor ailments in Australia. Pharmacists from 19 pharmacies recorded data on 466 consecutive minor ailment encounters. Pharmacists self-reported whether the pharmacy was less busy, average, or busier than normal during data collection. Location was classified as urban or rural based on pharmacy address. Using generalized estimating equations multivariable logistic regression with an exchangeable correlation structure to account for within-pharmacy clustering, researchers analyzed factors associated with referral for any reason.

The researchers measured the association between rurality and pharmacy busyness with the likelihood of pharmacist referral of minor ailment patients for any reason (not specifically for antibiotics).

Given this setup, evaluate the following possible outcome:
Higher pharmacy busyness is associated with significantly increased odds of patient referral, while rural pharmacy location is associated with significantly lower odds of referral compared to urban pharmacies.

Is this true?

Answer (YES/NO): NO